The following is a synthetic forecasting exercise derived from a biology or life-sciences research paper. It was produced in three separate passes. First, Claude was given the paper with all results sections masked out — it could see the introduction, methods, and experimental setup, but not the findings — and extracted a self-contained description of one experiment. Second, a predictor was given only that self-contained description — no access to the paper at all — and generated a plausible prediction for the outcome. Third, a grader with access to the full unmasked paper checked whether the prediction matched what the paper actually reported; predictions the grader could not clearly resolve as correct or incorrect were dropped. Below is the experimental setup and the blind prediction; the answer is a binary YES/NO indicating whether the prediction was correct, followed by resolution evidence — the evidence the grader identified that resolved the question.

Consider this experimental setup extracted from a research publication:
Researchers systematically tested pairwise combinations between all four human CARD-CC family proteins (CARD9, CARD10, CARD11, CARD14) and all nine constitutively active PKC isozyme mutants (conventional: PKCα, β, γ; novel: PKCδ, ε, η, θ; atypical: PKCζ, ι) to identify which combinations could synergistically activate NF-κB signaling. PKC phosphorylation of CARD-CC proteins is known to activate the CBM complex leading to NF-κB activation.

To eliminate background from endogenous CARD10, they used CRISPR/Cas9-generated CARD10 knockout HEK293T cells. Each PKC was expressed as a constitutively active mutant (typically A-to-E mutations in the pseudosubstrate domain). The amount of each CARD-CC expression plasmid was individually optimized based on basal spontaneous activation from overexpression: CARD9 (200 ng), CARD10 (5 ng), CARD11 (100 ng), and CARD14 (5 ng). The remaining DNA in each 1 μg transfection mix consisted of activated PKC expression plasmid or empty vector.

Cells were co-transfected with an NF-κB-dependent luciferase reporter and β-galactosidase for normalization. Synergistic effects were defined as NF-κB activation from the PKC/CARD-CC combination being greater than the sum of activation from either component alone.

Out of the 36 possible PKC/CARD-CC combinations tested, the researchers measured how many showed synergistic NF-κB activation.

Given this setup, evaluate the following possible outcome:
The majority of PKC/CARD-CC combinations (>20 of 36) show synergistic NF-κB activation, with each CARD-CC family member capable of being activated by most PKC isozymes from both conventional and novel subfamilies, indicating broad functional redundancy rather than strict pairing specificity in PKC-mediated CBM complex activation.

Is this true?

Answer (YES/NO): NO